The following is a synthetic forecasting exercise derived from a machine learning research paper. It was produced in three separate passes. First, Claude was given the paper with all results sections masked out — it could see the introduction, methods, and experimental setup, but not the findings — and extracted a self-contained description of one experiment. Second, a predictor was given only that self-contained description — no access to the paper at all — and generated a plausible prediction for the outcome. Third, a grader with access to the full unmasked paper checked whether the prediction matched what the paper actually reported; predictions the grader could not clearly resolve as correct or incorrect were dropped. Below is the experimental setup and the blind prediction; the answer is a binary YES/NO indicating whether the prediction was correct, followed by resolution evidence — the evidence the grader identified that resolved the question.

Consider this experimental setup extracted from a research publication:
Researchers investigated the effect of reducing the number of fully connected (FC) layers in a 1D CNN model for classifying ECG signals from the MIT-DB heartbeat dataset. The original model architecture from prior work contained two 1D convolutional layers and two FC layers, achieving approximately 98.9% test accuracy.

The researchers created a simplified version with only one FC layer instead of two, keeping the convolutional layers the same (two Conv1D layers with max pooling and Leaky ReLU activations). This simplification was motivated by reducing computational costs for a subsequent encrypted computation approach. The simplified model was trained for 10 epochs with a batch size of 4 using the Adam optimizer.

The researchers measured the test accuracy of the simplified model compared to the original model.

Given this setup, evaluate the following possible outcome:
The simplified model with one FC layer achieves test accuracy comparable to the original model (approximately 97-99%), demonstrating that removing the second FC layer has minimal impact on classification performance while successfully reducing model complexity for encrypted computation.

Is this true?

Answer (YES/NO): NO